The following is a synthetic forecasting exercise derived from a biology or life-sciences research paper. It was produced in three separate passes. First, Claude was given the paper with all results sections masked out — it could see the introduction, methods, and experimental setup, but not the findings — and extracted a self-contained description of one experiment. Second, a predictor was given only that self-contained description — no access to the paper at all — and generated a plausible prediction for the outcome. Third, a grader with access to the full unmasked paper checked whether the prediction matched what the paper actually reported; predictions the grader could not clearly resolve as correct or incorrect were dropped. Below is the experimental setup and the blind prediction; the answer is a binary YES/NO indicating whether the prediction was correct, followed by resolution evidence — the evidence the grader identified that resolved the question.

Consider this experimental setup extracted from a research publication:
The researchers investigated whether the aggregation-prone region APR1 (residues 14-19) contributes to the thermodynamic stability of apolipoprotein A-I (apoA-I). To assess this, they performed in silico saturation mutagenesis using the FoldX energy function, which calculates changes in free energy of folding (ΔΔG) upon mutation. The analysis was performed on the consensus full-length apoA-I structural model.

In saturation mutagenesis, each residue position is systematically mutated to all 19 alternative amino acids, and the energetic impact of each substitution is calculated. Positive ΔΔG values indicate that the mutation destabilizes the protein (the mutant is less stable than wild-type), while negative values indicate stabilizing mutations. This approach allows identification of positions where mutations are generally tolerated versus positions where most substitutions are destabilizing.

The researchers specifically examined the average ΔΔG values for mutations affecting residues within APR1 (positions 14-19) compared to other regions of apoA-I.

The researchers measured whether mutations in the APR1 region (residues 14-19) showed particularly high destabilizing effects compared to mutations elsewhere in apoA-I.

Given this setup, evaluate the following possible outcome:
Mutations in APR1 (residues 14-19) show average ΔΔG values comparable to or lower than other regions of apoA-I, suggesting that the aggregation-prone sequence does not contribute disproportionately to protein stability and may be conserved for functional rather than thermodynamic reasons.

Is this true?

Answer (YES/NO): NO